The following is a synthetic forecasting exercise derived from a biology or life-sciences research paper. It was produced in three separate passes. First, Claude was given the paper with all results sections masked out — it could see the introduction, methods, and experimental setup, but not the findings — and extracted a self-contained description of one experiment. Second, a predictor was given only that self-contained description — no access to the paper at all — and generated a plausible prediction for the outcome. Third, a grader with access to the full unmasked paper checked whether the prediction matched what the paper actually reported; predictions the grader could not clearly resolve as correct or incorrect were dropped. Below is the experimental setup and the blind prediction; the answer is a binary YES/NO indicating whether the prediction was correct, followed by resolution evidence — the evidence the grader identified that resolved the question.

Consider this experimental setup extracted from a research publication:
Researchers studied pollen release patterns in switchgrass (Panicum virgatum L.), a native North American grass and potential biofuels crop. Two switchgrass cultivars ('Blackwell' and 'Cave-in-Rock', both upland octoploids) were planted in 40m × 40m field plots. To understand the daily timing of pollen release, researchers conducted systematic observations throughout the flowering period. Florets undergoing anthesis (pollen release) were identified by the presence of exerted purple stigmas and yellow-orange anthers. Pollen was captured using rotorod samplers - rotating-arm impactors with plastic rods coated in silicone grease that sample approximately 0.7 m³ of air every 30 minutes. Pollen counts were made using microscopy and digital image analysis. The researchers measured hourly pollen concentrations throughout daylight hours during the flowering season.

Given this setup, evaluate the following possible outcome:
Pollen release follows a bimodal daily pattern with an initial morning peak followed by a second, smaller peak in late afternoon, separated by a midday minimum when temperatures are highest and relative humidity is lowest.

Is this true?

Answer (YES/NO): NO